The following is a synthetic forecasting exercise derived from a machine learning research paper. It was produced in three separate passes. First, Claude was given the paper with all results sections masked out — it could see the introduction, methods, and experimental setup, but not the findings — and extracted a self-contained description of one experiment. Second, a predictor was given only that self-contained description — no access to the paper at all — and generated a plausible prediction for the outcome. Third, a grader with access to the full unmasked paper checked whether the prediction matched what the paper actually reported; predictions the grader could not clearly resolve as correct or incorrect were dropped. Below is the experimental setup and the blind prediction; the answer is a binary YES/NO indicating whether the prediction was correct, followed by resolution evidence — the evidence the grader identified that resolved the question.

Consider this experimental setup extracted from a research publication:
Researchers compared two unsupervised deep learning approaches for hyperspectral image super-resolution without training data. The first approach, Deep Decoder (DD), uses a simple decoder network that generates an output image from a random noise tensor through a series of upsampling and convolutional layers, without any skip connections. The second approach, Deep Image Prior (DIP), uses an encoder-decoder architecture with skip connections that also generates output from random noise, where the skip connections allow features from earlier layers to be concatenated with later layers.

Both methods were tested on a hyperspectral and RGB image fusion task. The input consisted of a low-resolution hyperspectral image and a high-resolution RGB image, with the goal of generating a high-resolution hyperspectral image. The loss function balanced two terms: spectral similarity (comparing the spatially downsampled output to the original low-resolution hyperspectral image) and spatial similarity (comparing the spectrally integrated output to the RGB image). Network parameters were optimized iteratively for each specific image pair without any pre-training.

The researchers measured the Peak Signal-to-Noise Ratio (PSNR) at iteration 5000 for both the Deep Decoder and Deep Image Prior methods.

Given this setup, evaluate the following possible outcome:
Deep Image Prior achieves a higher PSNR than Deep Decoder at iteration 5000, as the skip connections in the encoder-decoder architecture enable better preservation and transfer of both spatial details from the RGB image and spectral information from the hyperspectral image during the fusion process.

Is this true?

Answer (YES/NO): YES